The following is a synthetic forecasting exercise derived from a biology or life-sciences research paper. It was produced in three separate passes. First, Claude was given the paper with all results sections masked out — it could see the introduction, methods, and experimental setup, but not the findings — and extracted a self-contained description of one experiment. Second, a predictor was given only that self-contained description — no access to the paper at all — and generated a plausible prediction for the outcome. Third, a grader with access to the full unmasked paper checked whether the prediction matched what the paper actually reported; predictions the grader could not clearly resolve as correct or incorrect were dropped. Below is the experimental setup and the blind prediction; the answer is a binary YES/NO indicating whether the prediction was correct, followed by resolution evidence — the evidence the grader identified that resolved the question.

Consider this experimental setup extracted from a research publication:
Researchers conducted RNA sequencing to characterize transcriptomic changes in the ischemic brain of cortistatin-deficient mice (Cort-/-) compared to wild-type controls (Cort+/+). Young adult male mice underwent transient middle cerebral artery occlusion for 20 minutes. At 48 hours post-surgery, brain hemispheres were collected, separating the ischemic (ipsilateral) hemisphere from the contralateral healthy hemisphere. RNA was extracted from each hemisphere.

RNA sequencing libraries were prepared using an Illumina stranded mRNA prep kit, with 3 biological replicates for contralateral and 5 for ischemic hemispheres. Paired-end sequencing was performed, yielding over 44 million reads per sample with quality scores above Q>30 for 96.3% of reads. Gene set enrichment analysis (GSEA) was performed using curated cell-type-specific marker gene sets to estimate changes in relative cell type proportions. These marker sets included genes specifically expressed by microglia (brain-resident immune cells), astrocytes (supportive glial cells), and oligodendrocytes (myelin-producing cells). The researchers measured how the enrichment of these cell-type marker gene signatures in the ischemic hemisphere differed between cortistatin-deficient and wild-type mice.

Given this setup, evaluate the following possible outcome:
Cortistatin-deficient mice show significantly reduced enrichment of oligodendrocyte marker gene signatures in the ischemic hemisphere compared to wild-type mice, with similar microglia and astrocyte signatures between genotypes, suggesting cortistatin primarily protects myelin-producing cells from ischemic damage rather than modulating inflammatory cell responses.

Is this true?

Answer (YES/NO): NO